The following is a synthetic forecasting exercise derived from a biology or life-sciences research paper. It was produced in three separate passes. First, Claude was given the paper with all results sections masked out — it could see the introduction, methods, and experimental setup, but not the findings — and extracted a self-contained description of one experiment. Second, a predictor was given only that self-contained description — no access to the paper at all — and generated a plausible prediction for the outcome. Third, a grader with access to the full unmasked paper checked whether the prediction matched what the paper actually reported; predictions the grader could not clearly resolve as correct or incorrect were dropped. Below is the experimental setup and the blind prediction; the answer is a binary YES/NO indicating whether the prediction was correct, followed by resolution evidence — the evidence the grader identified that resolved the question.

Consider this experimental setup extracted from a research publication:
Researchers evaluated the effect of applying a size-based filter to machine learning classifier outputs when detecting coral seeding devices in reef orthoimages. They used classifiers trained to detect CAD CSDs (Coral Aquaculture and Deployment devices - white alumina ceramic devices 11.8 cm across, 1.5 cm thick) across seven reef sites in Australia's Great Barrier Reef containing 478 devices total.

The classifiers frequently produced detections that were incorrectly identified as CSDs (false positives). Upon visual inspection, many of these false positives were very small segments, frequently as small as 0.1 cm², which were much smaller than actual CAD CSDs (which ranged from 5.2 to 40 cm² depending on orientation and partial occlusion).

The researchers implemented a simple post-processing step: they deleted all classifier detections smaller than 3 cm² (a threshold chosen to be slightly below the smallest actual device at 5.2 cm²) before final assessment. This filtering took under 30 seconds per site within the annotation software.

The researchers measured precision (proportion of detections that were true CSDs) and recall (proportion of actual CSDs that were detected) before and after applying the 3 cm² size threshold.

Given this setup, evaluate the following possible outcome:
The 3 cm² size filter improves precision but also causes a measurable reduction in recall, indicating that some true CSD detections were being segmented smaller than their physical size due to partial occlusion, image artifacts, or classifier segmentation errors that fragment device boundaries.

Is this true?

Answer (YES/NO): NO